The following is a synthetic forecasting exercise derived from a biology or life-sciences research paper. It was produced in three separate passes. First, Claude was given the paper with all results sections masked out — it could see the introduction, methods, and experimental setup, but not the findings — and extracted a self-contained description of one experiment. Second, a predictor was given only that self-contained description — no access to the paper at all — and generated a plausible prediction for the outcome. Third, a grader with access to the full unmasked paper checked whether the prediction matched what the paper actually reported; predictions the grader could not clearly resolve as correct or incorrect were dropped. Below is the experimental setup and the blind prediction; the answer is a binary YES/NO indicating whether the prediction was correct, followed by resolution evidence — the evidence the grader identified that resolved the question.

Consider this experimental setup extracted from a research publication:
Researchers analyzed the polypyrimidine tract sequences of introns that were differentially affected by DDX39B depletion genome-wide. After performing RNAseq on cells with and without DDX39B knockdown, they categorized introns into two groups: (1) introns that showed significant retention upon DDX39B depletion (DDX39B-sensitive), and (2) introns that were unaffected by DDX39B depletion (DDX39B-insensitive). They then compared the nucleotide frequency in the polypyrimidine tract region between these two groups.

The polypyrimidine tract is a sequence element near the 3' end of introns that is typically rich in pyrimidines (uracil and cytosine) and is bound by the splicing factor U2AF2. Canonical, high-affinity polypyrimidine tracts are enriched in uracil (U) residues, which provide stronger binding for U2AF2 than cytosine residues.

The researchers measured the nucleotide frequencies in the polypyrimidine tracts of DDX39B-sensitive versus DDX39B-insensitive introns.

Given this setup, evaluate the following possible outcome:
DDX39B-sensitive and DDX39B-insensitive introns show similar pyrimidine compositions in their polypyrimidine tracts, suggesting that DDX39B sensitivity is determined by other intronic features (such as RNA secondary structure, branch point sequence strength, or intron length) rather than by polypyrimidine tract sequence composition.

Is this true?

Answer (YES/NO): NO